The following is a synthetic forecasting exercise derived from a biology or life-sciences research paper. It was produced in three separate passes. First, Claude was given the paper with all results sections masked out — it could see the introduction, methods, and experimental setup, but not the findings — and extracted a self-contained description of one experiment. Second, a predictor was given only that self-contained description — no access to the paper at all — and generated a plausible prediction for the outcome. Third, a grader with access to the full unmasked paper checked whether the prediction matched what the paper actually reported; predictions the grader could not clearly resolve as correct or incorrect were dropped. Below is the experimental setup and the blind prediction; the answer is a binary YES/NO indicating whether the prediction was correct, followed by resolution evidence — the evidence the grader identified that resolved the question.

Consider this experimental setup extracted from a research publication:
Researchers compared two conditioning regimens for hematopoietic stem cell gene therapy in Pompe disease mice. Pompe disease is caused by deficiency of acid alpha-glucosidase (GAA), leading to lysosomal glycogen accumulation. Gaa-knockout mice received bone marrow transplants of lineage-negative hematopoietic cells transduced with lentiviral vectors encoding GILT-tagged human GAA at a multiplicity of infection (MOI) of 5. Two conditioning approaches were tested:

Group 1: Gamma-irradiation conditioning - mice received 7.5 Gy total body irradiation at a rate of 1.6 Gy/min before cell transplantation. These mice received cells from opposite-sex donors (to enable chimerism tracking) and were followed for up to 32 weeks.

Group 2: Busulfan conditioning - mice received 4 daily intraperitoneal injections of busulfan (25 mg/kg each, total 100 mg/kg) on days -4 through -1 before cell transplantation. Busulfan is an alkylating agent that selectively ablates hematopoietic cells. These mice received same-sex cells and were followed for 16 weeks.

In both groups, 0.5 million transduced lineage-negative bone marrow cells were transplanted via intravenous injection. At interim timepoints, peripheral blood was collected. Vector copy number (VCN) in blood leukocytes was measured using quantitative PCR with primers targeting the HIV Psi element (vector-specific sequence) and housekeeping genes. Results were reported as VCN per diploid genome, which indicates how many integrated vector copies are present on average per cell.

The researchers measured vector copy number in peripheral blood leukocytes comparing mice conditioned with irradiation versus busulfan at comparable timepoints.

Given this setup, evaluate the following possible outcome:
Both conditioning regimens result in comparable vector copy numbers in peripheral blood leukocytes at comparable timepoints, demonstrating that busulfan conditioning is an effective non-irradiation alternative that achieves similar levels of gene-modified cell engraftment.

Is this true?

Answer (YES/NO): YES